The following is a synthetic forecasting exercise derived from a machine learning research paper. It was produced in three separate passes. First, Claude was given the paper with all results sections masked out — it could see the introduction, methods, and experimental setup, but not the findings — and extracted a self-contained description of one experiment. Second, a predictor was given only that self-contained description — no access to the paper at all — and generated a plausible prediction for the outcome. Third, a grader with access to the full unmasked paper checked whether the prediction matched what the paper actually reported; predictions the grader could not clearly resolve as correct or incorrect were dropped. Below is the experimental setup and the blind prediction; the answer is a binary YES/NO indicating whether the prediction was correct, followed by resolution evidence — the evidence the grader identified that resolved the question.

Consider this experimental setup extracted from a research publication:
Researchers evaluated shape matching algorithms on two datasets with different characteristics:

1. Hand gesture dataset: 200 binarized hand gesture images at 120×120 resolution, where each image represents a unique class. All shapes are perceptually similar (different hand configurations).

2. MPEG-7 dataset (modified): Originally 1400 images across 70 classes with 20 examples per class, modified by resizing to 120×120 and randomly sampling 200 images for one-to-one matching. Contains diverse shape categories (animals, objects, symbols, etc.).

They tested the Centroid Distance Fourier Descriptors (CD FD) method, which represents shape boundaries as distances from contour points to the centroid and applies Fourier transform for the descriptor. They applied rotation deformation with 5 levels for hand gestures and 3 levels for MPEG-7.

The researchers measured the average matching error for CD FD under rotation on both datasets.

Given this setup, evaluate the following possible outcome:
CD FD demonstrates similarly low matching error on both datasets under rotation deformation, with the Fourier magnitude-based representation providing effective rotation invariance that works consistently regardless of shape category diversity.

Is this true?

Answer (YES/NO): YES